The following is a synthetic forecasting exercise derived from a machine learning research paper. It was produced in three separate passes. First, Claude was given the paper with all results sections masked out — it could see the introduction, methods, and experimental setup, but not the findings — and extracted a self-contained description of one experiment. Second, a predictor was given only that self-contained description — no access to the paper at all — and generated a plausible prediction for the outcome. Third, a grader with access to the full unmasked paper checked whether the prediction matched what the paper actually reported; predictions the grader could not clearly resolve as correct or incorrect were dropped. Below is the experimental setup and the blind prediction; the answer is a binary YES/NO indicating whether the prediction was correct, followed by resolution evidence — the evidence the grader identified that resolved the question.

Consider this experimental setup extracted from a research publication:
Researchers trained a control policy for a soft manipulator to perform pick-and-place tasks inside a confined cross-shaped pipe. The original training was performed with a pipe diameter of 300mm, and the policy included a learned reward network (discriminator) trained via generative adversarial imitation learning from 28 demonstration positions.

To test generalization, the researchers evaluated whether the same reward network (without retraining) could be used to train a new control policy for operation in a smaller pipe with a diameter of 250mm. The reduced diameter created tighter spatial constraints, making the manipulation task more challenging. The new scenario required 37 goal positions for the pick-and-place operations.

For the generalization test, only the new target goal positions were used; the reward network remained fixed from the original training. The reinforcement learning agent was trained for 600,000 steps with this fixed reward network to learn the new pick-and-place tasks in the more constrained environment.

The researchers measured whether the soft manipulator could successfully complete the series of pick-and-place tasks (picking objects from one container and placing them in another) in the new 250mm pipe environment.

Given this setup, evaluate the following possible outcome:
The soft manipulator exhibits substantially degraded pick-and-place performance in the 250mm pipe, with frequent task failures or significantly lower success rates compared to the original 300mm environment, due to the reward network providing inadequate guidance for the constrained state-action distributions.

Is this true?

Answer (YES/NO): NO